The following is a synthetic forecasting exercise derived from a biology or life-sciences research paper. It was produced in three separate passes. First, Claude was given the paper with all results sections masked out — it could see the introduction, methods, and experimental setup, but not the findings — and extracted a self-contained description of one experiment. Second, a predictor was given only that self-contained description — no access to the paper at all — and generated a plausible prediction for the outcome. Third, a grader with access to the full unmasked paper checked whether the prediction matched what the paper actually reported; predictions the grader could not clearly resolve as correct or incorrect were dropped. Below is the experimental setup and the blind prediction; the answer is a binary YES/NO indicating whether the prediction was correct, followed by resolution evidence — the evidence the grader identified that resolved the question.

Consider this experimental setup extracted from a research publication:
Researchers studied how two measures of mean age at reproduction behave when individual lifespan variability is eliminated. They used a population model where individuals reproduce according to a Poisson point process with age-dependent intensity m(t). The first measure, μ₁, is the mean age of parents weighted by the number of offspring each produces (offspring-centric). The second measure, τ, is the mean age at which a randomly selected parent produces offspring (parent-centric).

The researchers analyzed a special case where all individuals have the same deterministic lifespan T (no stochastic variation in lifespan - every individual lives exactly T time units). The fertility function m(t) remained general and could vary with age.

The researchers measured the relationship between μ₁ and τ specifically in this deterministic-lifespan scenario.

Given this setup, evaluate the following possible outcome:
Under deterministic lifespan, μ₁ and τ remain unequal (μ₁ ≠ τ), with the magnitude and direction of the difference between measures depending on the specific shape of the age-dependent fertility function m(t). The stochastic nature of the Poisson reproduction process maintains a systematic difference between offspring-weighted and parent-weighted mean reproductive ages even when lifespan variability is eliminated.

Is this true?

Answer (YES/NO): NO